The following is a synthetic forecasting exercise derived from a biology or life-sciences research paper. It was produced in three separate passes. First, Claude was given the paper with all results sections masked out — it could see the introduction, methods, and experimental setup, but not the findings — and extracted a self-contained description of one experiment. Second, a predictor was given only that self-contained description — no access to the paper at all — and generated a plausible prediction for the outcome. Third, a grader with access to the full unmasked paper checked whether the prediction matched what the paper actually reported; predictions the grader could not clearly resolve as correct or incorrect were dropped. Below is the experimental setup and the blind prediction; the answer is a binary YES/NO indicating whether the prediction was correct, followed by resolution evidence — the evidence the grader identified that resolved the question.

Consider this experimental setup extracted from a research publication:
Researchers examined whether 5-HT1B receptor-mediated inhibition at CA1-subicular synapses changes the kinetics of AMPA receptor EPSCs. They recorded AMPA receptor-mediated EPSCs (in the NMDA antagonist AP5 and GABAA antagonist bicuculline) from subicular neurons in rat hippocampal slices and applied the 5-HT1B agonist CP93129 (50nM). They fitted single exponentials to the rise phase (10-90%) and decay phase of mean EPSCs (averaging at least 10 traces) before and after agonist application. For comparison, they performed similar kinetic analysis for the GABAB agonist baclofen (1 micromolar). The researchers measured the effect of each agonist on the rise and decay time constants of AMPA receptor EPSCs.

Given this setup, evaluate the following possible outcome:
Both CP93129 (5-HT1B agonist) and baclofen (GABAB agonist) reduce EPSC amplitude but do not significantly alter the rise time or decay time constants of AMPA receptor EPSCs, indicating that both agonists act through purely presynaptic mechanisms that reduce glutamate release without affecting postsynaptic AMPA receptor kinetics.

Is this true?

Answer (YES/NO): NO